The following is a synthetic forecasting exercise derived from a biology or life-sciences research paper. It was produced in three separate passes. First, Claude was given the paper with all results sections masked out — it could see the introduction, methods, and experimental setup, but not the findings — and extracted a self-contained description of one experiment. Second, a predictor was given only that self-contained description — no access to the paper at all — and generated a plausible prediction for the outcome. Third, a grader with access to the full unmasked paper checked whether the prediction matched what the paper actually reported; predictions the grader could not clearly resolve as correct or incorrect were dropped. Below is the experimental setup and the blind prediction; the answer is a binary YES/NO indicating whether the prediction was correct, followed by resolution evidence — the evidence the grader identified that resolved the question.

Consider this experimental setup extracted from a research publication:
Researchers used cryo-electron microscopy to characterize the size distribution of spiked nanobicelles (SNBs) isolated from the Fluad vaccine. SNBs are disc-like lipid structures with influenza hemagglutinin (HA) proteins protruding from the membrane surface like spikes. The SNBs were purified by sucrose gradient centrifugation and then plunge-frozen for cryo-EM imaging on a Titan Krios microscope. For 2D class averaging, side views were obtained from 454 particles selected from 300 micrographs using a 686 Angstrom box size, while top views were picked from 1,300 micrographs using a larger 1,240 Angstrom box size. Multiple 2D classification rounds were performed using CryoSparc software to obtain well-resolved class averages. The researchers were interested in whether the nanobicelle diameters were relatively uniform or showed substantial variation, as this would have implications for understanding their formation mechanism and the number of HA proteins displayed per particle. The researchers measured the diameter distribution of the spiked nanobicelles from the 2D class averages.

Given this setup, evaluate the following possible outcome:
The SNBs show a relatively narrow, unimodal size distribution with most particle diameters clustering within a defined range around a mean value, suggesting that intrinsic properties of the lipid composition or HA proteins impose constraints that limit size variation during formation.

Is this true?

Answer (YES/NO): NO